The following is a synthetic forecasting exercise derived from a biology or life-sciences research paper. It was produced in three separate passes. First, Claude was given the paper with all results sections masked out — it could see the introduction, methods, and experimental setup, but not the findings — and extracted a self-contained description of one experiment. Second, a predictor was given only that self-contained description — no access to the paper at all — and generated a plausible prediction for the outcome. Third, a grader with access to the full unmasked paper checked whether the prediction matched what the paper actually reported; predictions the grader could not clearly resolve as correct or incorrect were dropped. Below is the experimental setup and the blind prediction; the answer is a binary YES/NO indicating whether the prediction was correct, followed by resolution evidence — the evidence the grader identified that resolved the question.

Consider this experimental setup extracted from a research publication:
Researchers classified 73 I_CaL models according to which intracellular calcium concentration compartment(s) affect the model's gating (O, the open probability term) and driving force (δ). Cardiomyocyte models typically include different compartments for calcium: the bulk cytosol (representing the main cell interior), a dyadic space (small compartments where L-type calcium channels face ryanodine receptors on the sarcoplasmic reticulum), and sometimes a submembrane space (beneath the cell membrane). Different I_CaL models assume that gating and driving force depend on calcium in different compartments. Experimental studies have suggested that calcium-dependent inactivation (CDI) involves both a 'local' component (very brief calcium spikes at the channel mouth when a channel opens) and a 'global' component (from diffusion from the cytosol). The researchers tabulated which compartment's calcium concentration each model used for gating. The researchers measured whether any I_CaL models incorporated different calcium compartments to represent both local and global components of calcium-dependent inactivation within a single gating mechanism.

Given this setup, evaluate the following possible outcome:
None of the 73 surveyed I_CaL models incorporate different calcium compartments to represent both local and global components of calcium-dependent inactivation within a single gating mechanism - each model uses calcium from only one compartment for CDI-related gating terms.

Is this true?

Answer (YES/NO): YES